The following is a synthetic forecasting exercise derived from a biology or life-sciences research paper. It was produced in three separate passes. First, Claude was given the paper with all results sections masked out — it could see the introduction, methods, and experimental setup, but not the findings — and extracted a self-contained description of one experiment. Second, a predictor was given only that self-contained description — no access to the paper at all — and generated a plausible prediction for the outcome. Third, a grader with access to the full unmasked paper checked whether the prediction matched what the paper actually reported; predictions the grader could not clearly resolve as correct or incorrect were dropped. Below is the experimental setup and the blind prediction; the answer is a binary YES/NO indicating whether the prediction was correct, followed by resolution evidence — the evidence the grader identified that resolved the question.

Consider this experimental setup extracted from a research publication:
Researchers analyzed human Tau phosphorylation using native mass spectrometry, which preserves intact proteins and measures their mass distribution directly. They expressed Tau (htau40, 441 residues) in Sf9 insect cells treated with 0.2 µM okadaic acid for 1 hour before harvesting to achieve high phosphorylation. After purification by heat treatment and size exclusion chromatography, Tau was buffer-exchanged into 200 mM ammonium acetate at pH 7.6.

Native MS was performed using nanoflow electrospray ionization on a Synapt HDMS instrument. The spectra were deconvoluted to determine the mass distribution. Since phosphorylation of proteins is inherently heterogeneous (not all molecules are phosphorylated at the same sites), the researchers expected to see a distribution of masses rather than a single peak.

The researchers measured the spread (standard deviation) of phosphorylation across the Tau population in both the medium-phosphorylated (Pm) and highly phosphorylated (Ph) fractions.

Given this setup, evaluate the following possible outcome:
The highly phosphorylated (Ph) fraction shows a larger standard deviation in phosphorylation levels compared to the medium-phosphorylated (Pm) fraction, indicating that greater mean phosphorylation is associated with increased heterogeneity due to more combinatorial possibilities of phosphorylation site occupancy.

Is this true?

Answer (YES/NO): YES